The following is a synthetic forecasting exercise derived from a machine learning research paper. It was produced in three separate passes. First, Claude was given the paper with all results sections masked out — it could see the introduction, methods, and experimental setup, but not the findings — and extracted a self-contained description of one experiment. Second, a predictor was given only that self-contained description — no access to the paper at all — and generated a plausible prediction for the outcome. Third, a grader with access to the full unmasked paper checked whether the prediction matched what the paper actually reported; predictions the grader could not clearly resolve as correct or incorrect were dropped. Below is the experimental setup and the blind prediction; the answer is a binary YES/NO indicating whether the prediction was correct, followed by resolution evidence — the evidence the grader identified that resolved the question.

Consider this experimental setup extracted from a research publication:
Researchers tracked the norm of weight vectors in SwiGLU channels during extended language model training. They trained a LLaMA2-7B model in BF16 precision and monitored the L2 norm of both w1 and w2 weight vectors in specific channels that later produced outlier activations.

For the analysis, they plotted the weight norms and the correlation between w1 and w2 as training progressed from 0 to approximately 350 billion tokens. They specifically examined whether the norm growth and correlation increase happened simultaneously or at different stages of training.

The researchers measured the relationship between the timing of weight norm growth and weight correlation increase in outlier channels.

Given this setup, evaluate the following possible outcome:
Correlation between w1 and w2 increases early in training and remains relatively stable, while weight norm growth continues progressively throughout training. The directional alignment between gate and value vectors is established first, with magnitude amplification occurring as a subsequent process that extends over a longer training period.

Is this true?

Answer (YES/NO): NO